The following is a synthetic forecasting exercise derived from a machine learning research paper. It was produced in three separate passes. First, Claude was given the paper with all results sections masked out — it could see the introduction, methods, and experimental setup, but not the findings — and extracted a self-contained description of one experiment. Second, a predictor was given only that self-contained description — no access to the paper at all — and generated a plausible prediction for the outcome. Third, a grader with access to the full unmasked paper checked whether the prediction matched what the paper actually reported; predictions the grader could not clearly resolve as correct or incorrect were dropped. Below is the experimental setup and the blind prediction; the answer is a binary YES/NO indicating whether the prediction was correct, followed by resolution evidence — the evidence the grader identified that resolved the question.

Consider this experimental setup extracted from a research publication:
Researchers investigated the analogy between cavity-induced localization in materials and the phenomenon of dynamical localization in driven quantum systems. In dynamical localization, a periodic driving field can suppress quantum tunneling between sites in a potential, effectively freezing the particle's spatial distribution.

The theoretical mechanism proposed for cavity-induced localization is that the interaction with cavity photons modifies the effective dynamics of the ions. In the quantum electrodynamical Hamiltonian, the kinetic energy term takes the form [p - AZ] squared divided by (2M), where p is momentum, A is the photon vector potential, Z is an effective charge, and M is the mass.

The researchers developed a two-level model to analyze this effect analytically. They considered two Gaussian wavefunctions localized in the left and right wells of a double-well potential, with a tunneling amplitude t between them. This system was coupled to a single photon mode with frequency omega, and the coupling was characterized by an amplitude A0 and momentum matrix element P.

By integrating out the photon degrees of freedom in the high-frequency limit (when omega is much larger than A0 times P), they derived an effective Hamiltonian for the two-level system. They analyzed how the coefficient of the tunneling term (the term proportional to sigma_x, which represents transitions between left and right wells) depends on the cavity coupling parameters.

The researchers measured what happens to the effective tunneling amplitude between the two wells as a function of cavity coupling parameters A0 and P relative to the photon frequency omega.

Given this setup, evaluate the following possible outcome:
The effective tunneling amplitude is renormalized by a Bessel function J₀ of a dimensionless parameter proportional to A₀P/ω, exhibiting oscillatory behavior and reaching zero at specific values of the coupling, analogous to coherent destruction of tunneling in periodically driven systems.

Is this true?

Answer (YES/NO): NO